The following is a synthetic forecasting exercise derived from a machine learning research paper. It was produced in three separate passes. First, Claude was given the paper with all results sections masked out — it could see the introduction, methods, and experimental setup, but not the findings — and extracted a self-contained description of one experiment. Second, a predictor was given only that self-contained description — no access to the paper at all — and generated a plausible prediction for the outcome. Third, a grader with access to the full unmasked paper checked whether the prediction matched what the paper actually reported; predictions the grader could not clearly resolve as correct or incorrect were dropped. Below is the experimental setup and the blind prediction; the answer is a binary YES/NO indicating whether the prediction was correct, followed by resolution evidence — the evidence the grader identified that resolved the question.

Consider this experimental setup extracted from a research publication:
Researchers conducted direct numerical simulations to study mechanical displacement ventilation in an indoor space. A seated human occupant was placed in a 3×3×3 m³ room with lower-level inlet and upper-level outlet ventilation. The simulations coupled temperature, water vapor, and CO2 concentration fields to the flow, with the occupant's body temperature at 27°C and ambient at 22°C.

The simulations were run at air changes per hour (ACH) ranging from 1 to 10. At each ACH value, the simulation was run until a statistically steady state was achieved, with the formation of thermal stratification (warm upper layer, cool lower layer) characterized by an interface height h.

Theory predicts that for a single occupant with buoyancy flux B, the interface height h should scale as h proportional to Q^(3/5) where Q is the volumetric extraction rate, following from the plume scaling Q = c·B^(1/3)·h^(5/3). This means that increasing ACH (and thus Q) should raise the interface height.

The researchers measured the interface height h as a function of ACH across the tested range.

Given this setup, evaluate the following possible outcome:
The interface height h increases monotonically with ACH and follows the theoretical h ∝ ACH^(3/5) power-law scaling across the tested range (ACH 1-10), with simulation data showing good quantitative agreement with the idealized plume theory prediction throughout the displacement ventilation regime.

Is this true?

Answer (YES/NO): NO